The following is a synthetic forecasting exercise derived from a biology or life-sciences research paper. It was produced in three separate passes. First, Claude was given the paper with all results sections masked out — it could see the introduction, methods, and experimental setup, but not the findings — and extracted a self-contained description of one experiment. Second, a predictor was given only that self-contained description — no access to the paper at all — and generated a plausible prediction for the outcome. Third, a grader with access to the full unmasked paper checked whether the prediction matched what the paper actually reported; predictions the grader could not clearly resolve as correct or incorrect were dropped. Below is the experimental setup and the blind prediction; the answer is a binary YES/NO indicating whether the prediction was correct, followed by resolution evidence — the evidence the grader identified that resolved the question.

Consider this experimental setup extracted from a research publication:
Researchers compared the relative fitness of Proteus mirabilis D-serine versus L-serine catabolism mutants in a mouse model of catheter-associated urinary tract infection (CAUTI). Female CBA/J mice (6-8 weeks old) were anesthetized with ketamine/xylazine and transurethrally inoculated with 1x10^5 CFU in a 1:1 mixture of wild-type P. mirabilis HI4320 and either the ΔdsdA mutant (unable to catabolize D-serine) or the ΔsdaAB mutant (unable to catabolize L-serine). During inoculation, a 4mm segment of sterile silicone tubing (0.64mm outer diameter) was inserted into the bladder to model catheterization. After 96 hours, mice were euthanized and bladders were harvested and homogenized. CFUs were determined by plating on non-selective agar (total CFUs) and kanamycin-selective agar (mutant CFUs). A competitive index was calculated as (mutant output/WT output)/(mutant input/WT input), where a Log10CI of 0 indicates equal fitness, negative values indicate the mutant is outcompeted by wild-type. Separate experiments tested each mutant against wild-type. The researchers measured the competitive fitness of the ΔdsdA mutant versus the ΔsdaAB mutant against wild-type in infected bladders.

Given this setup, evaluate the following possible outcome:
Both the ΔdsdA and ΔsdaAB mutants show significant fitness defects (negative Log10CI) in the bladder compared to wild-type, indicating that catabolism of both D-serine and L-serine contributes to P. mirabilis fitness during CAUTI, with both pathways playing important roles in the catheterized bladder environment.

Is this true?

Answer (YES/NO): YES